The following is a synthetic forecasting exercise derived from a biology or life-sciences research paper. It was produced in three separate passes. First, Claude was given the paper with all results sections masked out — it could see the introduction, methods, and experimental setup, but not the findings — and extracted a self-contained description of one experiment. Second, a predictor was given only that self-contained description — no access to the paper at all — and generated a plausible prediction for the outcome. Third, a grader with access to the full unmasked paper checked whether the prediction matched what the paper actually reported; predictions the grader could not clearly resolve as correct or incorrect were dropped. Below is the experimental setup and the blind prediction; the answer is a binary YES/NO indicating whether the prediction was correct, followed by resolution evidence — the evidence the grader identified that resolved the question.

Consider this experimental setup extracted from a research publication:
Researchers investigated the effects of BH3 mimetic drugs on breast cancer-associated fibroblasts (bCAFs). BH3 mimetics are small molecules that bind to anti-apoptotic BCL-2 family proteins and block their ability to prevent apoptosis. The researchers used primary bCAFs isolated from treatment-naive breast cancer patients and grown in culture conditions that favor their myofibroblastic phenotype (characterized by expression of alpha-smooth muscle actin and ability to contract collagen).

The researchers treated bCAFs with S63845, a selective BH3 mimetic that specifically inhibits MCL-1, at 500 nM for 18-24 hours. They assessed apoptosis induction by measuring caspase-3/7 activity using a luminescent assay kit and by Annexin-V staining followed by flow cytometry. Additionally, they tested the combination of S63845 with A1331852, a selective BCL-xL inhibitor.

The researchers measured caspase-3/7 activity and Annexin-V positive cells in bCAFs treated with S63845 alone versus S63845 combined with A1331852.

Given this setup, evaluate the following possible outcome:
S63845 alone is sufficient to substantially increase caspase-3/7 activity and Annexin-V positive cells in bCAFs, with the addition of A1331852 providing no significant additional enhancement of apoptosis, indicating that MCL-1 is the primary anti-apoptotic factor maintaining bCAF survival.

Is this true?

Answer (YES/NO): NO